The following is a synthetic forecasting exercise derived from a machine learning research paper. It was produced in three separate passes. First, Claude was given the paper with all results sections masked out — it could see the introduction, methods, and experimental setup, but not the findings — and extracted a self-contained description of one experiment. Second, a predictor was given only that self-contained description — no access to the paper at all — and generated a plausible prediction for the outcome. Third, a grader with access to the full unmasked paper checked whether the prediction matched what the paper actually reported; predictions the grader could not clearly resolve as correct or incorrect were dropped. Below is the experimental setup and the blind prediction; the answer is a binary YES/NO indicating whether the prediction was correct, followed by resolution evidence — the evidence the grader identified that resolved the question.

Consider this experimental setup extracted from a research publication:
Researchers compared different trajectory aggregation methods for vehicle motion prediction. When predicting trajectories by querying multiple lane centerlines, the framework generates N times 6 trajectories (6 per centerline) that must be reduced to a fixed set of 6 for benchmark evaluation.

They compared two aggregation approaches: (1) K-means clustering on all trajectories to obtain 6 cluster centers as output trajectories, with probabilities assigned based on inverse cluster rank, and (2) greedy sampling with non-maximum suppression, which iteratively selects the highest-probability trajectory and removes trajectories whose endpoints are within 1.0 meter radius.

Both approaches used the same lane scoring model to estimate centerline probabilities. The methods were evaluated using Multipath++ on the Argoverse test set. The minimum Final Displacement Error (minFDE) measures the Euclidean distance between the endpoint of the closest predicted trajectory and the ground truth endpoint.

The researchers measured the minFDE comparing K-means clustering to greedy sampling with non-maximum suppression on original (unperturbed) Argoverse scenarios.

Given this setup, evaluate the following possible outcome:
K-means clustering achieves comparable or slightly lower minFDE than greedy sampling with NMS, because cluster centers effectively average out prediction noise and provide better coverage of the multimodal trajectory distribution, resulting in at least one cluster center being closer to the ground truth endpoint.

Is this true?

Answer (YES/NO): NO